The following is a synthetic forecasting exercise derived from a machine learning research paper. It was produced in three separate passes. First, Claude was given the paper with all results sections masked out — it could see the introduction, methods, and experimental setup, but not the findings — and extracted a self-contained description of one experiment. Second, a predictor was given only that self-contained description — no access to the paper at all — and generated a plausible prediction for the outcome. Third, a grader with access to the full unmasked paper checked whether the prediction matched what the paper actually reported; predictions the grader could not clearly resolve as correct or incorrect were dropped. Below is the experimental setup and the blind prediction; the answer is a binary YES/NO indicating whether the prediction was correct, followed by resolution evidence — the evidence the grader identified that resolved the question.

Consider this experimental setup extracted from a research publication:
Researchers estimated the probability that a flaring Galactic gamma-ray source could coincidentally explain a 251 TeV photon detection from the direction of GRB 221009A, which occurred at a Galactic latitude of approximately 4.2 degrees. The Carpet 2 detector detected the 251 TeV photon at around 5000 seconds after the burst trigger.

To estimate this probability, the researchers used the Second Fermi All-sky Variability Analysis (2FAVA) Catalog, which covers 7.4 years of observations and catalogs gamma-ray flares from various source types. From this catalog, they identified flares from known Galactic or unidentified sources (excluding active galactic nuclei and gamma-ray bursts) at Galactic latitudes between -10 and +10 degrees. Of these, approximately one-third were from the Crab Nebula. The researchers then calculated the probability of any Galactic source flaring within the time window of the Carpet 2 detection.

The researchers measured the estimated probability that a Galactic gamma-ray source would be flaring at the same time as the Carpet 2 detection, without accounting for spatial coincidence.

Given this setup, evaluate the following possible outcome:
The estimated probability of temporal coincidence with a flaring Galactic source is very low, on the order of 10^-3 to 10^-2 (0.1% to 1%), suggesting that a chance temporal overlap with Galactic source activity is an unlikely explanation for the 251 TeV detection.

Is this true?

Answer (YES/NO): YES